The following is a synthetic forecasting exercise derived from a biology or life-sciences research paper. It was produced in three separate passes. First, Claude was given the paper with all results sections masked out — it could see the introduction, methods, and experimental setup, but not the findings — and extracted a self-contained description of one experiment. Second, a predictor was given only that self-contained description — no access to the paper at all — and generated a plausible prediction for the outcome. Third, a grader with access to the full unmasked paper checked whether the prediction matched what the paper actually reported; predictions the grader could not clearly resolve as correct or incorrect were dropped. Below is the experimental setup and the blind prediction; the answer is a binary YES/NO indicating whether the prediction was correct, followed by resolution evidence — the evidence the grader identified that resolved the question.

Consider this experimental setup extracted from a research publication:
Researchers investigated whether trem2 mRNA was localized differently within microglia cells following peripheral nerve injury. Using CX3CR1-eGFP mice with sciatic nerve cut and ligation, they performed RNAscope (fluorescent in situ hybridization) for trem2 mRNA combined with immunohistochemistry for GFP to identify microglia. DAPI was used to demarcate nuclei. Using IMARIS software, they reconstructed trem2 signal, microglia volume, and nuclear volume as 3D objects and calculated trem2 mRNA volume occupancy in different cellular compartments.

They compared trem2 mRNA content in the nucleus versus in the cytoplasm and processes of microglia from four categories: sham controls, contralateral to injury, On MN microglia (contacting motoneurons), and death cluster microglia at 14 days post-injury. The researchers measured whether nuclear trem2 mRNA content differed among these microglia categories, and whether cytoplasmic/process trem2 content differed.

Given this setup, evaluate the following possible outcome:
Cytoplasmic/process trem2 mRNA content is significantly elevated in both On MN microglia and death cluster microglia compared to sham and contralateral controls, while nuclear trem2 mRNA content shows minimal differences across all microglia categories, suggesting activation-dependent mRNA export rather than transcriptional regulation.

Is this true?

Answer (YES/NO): YES